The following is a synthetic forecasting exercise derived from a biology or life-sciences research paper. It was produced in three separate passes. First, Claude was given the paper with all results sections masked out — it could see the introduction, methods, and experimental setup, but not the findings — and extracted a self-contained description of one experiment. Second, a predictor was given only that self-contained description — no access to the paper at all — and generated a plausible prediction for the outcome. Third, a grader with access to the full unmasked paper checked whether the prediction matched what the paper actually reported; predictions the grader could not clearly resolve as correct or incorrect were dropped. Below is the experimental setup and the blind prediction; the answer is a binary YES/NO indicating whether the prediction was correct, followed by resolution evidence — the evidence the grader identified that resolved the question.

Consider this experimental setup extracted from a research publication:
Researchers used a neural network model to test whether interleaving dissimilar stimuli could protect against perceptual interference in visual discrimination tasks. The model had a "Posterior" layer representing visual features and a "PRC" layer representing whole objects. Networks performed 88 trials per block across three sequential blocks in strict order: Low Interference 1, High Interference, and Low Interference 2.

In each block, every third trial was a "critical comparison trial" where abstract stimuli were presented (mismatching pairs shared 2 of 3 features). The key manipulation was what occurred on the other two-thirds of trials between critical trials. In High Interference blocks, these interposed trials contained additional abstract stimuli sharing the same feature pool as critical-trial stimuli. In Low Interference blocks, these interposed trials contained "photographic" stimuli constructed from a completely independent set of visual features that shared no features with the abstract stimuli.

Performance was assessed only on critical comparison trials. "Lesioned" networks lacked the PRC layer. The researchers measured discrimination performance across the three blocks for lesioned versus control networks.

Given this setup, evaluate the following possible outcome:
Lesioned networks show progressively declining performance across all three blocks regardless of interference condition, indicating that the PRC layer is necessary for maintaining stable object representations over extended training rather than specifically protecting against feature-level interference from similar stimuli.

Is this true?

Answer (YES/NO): NO